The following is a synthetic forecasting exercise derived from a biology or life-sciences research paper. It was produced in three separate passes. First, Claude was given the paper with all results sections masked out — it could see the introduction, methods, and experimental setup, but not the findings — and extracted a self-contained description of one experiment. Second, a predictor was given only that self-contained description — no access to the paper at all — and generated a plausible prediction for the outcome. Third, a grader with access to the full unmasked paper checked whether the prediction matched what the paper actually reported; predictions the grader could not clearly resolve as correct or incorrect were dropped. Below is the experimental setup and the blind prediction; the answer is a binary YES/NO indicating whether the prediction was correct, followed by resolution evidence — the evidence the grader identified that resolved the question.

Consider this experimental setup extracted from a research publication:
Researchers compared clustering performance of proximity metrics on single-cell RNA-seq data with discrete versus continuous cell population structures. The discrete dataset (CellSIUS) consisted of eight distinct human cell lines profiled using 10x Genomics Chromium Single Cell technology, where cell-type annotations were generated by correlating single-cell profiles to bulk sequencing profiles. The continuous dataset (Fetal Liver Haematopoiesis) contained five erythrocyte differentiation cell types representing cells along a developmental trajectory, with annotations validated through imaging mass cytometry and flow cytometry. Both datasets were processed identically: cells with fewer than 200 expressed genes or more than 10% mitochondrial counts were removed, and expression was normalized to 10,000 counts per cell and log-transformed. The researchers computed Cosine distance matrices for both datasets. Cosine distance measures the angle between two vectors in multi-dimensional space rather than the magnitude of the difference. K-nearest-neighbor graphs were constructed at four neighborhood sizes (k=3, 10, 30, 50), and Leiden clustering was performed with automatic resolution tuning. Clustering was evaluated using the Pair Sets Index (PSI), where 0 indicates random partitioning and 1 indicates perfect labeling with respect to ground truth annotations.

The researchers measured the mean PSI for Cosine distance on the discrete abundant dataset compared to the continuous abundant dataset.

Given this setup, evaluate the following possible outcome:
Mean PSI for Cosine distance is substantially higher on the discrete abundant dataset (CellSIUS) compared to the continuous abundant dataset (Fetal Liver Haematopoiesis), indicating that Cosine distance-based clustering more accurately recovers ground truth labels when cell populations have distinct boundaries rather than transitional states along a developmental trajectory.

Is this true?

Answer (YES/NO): YES